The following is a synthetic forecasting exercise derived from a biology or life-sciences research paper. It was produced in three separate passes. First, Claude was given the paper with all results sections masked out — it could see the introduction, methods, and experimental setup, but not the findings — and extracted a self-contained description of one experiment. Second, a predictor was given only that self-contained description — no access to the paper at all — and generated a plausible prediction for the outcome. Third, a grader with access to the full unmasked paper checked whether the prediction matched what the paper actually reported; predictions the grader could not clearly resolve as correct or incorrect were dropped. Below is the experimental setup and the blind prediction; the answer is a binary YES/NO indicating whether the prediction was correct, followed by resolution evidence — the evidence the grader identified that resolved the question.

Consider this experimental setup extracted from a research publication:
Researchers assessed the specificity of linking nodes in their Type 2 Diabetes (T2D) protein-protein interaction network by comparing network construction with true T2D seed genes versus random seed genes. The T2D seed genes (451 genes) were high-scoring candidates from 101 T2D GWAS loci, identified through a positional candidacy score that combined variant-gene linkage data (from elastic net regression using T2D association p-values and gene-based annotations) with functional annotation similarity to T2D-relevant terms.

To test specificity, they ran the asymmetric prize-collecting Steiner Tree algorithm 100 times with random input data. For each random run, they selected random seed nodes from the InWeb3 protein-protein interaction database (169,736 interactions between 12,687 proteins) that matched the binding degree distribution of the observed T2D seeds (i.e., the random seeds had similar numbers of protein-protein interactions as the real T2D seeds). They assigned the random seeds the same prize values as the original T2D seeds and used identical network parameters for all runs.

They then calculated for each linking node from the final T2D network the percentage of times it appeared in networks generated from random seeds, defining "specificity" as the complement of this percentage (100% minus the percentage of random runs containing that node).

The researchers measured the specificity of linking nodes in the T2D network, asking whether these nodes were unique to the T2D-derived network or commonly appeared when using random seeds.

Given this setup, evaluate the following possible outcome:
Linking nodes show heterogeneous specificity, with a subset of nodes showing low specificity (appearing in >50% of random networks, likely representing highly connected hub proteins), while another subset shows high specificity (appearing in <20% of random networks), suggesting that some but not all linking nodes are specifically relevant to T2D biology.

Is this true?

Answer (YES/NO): NO